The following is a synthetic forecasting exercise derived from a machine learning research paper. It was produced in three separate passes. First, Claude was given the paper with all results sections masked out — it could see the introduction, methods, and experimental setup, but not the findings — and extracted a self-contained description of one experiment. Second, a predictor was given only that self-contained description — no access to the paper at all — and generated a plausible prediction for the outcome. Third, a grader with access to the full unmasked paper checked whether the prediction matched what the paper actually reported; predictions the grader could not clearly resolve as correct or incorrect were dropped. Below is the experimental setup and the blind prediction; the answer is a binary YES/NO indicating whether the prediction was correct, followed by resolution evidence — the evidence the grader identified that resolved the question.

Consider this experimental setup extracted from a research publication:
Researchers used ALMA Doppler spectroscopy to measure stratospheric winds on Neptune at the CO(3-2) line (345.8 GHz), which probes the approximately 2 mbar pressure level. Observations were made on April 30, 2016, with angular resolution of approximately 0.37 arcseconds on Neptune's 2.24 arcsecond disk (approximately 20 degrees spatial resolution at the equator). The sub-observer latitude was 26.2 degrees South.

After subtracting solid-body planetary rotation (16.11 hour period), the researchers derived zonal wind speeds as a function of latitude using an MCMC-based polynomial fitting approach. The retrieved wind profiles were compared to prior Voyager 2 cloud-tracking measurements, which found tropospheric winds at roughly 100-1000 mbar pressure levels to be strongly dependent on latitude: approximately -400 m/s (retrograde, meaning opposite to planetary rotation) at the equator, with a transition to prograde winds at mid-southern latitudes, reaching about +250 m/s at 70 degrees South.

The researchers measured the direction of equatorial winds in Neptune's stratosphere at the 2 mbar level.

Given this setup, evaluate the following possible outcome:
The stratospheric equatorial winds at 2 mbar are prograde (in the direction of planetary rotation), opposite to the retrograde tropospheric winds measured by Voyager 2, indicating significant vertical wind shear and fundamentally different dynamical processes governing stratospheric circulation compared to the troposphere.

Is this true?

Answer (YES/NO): NO